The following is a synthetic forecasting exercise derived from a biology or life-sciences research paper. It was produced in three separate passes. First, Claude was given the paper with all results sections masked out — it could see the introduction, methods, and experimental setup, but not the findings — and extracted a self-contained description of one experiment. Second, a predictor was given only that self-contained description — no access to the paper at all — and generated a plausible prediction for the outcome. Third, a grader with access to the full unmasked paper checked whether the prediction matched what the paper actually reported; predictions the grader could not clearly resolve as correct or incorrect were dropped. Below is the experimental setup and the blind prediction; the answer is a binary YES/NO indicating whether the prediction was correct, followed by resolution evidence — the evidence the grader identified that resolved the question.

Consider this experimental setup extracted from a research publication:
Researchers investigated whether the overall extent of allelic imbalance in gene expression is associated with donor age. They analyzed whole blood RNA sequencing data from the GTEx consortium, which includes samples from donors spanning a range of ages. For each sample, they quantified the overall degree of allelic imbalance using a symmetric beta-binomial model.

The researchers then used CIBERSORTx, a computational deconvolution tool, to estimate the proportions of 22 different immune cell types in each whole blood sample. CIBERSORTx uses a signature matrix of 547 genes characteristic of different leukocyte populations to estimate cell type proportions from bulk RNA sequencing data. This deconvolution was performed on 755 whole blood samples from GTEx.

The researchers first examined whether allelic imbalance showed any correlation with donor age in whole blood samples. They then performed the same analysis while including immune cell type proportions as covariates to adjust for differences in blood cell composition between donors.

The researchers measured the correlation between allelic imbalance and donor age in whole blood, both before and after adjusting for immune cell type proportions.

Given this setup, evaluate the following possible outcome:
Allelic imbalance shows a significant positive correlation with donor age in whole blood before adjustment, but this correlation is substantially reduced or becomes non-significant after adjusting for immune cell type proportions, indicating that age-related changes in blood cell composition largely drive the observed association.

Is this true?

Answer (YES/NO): NO